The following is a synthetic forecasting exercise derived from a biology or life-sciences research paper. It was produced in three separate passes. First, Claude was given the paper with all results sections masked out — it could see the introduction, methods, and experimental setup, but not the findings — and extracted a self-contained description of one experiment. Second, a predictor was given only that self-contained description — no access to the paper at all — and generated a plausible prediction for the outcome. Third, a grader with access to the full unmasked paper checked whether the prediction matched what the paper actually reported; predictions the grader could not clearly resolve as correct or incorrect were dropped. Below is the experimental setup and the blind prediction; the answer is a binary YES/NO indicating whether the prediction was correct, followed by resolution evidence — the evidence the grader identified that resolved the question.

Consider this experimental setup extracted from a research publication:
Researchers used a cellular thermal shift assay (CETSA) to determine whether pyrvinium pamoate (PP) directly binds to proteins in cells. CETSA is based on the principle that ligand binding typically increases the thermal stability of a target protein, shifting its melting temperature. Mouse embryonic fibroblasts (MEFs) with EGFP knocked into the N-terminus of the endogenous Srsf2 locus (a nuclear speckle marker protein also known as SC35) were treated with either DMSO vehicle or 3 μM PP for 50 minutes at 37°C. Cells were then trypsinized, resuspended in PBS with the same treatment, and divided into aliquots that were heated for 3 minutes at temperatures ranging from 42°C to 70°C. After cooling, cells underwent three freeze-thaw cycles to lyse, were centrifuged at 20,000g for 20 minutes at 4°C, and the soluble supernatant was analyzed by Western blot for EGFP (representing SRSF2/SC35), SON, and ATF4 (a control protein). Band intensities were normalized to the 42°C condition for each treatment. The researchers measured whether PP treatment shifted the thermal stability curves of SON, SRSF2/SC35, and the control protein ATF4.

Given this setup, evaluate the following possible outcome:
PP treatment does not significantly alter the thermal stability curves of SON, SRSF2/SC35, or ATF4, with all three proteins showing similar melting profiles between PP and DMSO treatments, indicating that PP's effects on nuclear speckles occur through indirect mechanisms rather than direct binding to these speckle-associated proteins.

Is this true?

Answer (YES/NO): NO